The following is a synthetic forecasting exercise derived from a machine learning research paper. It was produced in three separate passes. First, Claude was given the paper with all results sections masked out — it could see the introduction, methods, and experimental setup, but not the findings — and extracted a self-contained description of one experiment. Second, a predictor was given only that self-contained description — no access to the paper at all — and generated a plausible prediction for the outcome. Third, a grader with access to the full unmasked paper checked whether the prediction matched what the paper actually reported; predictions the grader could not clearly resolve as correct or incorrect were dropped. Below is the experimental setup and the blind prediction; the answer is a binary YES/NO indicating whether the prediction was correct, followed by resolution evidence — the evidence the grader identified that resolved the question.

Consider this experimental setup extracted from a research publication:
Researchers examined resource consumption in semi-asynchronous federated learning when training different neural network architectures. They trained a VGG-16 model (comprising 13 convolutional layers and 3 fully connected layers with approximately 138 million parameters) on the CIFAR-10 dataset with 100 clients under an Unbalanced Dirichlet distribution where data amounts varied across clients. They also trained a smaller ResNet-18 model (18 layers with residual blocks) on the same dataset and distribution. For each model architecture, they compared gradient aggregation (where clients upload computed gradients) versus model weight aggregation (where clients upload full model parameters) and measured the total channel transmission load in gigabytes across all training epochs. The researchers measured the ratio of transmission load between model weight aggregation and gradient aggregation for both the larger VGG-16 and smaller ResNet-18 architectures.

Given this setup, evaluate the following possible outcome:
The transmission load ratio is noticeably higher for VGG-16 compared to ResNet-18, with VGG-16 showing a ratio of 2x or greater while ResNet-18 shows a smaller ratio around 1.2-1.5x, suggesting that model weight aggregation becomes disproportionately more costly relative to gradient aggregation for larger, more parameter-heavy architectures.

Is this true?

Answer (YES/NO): NO